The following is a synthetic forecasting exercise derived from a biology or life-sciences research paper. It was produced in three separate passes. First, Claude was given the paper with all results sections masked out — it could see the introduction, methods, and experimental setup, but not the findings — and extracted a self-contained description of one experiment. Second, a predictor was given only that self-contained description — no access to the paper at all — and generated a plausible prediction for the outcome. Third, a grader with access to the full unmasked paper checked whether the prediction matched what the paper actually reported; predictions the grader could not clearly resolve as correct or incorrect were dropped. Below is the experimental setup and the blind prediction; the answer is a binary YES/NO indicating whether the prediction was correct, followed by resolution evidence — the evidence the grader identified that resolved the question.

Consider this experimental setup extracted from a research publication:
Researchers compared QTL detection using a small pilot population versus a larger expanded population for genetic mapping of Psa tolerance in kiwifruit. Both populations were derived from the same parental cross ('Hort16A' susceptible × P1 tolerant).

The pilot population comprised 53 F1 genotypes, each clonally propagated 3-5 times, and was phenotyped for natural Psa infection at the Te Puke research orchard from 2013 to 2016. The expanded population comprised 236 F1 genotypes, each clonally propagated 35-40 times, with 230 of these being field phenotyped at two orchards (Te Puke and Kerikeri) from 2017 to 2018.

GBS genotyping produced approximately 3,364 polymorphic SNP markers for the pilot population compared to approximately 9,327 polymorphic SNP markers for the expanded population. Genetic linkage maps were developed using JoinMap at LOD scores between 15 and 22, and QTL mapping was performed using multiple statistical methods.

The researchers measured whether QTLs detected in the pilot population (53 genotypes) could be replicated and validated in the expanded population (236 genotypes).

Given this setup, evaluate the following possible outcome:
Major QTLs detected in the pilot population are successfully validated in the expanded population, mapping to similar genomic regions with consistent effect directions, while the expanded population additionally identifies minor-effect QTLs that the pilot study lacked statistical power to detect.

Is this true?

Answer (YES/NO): YES